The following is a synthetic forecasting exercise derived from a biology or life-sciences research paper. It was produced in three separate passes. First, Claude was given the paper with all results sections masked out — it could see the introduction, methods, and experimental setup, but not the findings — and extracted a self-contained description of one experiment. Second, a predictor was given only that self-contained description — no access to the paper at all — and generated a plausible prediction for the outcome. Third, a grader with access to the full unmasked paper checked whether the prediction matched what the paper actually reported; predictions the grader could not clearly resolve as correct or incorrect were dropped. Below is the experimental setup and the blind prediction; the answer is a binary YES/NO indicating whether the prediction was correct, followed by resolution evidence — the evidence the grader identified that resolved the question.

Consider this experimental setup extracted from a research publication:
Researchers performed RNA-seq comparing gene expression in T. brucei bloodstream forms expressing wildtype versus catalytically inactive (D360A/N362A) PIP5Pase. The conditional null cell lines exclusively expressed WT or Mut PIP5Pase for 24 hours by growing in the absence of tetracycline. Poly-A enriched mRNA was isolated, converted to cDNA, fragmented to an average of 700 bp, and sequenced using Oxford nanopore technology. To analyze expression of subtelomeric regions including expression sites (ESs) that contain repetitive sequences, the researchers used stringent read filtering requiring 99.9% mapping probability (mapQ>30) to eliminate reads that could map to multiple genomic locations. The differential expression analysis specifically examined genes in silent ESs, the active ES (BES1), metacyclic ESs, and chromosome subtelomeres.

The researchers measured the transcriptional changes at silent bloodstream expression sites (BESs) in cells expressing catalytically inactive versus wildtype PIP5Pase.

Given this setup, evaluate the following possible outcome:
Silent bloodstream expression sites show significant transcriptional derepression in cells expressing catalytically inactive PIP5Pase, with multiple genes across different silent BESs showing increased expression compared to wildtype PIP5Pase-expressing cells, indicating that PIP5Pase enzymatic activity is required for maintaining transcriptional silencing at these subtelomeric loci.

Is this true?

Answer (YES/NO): YES